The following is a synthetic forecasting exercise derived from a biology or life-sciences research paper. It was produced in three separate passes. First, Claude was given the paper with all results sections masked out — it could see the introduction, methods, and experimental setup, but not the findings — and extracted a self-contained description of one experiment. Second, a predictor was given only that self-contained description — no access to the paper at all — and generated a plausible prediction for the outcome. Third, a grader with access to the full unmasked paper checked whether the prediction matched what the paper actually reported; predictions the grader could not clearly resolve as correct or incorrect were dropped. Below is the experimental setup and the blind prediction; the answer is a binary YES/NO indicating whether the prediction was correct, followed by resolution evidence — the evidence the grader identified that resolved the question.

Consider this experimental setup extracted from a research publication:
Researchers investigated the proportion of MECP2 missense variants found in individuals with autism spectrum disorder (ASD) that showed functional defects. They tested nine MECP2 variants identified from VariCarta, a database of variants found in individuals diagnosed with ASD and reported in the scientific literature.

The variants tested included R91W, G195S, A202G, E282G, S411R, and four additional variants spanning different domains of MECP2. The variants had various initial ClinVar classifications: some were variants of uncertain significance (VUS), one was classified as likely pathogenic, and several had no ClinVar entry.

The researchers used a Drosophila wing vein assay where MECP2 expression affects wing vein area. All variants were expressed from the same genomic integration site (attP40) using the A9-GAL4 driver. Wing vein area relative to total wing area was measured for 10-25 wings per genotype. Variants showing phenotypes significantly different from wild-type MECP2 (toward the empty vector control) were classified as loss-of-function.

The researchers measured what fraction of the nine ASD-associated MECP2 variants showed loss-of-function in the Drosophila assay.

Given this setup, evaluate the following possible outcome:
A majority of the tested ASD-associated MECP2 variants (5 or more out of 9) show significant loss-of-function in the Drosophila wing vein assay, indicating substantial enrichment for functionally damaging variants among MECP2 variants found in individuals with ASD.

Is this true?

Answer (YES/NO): NO